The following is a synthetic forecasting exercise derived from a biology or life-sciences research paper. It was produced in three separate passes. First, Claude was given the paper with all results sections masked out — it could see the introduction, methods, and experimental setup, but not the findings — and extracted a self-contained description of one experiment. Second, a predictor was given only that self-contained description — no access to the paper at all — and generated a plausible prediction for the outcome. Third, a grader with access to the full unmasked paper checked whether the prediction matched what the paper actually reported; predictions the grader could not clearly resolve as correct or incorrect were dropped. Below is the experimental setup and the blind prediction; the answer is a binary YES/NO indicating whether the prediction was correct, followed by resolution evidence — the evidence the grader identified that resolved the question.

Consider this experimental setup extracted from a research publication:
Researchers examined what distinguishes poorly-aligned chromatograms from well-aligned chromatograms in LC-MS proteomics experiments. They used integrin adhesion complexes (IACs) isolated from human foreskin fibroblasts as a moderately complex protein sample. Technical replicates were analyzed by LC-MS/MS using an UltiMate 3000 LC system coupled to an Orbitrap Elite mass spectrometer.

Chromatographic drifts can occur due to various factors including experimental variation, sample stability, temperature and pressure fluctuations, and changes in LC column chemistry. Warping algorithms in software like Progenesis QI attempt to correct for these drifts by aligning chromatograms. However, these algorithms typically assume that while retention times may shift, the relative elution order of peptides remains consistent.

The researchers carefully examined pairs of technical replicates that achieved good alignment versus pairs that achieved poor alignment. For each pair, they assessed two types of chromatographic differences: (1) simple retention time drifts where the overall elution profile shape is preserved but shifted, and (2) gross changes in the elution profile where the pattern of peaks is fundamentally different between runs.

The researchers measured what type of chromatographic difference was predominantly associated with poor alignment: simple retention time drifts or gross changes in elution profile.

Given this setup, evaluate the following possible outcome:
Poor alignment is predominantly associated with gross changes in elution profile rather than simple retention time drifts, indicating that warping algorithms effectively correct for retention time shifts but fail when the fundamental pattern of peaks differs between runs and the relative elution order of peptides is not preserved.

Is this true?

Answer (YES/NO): YES